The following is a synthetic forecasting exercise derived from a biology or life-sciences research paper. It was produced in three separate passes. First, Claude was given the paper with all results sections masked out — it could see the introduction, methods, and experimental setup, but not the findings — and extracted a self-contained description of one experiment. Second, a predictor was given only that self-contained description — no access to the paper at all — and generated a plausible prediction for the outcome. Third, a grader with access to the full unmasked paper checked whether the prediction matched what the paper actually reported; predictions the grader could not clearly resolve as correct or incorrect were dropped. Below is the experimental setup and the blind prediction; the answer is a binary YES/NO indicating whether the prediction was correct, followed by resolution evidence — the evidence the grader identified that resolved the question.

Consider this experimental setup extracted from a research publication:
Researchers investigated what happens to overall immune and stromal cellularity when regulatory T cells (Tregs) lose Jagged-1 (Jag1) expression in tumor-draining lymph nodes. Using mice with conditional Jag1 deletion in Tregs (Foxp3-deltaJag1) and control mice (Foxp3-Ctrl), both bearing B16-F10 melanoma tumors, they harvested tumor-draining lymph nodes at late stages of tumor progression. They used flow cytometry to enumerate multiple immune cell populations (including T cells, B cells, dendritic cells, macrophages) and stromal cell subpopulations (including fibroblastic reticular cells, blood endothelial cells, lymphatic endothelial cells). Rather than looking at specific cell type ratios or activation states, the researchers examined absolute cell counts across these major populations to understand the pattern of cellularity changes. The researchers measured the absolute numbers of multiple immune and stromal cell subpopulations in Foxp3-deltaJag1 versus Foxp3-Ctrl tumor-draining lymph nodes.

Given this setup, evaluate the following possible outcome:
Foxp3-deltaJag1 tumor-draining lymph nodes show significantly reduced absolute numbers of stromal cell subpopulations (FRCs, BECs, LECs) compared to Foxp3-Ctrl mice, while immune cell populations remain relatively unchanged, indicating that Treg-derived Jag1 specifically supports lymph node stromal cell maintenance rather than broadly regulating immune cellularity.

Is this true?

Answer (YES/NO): NO